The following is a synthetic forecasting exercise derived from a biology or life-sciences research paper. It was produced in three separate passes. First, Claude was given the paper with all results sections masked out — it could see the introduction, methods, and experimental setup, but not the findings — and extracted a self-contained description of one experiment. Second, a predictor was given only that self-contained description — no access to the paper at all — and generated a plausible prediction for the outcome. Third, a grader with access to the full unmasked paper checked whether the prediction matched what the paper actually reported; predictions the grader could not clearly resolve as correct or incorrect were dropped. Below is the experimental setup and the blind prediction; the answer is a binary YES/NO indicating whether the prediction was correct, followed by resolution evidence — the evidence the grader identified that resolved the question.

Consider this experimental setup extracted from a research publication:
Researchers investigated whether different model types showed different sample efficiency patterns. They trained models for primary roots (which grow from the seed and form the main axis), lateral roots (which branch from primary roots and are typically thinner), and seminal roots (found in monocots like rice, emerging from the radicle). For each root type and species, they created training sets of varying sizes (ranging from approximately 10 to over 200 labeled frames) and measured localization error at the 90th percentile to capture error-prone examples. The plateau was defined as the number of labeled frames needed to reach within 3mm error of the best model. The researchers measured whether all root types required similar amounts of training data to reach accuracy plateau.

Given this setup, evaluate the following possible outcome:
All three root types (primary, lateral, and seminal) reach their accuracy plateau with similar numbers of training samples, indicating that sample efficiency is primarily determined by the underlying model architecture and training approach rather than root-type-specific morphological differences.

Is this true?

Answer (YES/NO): NO